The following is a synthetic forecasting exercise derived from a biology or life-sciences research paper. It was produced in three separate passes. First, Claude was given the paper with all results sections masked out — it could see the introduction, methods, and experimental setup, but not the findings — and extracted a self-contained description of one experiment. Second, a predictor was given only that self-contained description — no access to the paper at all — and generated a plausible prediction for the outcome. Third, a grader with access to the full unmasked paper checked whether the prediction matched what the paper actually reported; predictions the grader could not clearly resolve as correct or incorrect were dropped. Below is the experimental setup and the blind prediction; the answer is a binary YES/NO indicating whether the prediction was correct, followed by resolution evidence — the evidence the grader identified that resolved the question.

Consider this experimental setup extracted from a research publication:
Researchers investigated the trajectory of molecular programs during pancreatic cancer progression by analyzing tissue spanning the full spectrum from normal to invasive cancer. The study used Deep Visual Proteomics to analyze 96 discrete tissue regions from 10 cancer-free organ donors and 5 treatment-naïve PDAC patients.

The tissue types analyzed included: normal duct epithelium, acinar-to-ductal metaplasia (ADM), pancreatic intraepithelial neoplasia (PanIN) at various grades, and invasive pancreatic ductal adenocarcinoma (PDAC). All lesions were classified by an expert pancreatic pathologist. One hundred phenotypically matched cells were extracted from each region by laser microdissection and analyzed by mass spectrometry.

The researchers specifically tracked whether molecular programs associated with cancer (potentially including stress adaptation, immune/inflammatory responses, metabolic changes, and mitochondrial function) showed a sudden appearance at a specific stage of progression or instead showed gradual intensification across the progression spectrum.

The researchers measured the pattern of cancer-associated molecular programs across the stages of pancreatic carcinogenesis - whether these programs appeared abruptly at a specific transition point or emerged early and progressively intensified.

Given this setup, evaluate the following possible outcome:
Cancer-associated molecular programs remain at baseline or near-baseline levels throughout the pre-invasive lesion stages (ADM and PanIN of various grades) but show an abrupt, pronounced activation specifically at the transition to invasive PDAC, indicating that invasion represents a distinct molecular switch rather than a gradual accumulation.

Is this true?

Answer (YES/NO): NO